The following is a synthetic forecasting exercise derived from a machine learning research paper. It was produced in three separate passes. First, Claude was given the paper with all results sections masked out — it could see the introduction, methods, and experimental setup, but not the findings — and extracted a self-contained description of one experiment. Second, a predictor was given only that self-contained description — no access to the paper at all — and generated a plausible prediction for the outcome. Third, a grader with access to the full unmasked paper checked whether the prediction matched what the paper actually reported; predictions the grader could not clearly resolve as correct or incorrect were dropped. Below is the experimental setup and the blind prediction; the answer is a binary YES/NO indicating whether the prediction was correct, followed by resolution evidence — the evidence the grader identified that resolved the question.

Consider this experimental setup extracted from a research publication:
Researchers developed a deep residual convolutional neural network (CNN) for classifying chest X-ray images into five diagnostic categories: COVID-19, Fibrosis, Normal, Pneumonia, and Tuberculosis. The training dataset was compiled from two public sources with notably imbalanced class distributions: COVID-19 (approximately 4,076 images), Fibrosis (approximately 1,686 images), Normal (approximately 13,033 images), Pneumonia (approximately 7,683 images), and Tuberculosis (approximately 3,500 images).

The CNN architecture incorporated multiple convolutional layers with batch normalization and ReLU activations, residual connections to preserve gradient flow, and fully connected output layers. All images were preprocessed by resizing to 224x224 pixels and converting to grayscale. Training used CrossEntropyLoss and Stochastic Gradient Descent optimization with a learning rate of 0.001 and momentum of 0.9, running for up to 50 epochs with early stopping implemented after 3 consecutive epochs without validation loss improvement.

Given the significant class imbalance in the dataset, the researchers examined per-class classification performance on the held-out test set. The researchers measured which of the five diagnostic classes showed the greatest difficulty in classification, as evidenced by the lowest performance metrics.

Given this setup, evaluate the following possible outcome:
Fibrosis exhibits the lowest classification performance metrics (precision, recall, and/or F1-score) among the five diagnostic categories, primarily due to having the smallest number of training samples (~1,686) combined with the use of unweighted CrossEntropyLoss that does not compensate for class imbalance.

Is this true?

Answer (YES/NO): YES